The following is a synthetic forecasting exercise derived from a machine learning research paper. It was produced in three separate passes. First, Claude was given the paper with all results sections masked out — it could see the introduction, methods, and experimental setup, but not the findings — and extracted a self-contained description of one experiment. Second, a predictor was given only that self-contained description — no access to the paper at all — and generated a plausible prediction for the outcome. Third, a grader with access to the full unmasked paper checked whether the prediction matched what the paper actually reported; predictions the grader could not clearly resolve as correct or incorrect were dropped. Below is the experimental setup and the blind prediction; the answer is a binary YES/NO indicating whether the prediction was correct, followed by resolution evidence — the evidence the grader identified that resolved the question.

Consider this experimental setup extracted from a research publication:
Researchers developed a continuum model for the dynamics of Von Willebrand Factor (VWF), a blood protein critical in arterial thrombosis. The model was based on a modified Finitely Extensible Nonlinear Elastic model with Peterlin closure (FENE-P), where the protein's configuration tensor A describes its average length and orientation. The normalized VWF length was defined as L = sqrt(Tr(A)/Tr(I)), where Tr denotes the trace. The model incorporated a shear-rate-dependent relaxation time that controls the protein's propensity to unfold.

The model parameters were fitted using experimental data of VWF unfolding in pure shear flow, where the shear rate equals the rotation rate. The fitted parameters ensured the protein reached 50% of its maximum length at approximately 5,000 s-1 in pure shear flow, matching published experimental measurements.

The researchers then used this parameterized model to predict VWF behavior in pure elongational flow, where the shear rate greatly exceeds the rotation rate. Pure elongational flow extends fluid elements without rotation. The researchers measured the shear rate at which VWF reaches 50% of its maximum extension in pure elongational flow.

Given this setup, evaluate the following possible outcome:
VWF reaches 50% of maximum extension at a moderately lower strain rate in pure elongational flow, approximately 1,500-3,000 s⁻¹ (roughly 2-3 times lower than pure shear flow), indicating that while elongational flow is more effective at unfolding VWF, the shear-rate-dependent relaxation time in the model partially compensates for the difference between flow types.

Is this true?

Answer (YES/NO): YES